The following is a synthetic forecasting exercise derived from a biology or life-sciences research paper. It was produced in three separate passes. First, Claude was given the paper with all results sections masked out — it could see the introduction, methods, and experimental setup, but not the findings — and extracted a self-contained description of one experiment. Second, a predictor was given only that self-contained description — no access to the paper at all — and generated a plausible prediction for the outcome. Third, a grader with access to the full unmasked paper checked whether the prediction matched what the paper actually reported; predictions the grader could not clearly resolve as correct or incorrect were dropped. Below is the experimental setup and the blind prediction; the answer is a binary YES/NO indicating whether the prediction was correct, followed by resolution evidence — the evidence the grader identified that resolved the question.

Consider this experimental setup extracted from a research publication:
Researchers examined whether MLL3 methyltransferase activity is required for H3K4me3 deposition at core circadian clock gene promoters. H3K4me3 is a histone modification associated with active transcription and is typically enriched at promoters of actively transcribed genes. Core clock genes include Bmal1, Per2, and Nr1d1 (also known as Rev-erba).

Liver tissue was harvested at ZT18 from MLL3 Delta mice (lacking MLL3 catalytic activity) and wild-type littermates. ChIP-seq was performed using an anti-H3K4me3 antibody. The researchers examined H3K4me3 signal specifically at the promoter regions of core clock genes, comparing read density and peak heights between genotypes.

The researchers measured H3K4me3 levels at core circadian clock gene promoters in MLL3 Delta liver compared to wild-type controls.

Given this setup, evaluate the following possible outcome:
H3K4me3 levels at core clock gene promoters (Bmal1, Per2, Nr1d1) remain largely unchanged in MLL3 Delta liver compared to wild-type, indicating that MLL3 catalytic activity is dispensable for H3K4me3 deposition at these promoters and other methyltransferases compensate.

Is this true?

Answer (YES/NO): YES